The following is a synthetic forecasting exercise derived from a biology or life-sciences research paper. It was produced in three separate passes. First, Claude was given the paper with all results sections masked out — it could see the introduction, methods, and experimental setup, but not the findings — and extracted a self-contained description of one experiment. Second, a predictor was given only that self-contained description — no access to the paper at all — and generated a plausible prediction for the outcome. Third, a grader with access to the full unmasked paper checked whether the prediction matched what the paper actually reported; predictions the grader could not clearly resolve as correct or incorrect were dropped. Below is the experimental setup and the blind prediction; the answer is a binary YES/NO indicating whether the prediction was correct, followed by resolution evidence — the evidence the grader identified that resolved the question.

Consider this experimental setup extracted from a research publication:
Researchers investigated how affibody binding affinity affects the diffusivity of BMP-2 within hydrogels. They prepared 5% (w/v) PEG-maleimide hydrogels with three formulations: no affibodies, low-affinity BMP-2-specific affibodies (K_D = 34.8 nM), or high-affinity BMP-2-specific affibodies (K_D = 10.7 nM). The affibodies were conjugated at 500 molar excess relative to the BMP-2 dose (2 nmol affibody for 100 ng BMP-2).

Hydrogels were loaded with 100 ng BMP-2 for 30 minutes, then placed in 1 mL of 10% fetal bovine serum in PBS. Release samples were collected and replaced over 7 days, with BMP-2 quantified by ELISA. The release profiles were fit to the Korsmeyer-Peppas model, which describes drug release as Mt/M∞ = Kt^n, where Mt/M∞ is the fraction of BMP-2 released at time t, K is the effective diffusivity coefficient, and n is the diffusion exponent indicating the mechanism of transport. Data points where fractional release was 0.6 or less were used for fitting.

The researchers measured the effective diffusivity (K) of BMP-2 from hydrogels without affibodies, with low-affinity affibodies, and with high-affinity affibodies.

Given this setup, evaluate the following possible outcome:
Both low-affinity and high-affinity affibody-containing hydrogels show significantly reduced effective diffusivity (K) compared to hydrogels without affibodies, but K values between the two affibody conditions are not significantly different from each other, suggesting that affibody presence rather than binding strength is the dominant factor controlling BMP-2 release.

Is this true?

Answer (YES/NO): NO